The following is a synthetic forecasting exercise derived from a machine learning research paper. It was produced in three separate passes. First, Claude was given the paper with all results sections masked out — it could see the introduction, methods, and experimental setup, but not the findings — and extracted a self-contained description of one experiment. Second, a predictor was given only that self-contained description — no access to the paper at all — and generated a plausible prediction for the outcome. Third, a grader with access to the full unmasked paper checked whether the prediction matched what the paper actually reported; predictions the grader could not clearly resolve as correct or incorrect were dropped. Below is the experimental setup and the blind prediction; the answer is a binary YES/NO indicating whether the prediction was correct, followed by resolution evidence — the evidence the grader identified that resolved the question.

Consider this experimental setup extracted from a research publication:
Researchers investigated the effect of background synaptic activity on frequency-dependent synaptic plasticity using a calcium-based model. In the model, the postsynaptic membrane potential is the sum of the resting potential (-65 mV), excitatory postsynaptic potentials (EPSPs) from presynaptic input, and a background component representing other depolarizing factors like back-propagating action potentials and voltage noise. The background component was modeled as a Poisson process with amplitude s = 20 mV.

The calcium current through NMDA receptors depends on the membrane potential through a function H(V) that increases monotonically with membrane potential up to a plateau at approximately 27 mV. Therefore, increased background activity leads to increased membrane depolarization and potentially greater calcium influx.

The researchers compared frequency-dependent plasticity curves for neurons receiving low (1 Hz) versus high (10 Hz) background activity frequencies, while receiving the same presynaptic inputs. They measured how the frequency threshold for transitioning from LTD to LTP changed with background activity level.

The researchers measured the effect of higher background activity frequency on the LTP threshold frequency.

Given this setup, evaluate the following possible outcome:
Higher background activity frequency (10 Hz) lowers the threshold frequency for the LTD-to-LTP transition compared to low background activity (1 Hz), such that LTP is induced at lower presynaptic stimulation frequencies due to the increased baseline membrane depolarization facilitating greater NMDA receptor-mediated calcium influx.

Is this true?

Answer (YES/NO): YES